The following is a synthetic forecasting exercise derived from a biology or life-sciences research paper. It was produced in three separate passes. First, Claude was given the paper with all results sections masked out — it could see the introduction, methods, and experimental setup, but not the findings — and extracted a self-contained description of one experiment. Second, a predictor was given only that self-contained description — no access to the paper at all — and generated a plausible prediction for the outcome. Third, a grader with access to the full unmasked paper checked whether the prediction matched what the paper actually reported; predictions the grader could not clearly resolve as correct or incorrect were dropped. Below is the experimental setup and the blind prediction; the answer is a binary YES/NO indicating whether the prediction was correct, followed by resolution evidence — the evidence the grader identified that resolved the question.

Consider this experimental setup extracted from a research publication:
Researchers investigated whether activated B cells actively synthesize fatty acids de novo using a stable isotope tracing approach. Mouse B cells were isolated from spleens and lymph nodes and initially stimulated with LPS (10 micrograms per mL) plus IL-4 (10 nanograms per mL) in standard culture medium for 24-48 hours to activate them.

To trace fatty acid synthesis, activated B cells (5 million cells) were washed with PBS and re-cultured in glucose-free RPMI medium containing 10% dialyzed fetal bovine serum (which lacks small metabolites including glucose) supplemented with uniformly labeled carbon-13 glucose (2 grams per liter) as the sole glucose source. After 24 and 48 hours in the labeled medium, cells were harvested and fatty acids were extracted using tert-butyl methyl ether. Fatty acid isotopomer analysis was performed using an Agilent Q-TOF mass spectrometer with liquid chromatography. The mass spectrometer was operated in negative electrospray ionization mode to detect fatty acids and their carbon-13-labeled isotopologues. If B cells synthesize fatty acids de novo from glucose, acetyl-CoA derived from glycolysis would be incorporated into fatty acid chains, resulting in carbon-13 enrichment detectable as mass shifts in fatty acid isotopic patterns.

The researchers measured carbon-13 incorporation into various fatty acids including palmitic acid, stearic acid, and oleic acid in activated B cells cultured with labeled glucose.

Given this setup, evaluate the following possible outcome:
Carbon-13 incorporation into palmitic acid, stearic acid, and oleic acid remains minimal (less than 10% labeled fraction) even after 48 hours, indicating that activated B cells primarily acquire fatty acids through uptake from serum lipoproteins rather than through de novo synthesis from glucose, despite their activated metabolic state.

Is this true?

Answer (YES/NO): NO